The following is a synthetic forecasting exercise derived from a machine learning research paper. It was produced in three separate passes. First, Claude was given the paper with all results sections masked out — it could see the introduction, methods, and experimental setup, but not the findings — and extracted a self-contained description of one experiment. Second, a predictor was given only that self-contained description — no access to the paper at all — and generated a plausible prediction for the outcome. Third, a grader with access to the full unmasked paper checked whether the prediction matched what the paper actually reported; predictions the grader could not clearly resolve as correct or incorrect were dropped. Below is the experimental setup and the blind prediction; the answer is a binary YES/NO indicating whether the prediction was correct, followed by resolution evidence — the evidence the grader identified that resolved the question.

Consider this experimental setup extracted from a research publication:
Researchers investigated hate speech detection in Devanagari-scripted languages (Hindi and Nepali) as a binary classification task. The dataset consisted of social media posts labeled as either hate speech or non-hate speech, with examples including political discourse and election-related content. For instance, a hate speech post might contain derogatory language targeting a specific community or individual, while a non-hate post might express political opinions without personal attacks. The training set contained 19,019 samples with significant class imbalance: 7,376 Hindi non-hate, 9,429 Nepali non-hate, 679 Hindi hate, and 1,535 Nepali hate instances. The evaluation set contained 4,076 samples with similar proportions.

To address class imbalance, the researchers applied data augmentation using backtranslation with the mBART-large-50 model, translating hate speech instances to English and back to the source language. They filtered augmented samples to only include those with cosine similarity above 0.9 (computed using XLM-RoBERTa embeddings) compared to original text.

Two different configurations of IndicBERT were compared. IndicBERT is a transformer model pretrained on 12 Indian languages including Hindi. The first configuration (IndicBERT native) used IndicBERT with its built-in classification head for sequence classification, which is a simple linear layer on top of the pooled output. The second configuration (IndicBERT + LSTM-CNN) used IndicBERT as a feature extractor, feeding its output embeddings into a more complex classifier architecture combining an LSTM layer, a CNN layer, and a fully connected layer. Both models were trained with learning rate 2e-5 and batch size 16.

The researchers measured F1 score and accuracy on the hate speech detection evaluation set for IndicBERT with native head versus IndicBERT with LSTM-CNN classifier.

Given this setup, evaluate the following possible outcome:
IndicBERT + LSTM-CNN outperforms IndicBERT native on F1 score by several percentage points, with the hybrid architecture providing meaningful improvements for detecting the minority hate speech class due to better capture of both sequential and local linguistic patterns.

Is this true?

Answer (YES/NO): NO